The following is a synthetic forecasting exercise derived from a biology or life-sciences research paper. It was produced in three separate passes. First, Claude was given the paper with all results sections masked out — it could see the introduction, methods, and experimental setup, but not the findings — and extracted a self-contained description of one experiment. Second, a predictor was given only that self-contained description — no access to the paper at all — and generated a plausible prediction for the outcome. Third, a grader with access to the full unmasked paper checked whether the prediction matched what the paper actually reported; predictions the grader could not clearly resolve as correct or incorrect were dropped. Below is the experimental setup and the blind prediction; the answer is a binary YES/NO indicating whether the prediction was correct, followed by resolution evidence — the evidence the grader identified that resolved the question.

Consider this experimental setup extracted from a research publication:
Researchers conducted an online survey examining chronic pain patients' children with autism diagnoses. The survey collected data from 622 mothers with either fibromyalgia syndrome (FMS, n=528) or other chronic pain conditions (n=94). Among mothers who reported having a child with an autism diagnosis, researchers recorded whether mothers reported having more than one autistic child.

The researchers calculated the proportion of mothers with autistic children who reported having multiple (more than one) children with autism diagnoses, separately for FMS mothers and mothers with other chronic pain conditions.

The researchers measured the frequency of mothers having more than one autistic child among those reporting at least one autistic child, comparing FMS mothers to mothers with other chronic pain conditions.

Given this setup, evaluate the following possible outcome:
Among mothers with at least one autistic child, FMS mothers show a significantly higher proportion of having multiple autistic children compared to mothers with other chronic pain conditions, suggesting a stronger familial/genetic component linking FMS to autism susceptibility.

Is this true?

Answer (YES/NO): NO